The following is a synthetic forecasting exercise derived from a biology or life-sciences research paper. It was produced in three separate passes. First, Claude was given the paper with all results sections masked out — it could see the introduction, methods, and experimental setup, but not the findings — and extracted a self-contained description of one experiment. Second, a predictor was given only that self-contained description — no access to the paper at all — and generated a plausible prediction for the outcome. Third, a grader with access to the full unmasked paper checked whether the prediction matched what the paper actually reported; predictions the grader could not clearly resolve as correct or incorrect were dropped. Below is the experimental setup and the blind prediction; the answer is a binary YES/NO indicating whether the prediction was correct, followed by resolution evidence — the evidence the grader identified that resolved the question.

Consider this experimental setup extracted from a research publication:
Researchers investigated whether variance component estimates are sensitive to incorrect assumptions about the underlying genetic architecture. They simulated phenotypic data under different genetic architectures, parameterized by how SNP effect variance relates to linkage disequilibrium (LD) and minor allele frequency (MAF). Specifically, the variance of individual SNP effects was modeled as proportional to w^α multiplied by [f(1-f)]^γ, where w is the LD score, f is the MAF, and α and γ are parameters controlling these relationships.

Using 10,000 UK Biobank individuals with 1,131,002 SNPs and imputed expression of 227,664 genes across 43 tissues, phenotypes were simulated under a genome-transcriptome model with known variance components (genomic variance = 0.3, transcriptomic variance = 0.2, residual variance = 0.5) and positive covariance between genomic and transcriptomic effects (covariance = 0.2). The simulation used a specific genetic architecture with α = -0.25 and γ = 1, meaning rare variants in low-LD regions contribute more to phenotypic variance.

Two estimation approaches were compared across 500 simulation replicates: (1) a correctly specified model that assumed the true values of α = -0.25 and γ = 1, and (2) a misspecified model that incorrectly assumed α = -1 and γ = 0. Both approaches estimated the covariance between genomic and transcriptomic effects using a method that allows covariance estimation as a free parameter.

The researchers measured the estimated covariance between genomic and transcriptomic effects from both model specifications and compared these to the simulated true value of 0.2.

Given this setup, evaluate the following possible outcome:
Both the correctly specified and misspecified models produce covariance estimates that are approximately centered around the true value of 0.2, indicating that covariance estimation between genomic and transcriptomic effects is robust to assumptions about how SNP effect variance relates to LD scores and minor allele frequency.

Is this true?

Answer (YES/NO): YES